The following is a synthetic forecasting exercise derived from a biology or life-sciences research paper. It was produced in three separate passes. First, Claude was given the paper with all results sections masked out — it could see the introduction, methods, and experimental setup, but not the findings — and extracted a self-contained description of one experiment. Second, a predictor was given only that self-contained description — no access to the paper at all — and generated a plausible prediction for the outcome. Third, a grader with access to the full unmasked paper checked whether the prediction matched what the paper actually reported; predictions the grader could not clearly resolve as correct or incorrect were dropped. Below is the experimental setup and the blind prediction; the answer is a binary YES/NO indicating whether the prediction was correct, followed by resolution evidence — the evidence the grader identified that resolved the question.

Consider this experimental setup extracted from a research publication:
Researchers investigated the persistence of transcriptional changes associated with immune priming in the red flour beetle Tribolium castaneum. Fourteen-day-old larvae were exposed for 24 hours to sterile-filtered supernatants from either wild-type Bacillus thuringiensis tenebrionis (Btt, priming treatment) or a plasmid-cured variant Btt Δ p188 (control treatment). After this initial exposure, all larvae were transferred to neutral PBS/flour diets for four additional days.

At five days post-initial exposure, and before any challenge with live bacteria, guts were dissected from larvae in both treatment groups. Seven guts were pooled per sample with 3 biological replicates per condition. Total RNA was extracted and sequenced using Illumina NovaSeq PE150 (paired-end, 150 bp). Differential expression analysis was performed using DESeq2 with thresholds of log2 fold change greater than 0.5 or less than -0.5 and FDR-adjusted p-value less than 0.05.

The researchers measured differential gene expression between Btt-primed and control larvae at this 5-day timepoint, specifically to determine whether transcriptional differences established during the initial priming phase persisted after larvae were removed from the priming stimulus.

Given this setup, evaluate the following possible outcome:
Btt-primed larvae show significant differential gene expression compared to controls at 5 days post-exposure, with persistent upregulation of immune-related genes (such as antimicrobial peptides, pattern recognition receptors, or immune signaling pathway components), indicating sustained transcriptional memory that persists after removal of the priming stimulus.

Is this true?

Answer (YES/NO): NO